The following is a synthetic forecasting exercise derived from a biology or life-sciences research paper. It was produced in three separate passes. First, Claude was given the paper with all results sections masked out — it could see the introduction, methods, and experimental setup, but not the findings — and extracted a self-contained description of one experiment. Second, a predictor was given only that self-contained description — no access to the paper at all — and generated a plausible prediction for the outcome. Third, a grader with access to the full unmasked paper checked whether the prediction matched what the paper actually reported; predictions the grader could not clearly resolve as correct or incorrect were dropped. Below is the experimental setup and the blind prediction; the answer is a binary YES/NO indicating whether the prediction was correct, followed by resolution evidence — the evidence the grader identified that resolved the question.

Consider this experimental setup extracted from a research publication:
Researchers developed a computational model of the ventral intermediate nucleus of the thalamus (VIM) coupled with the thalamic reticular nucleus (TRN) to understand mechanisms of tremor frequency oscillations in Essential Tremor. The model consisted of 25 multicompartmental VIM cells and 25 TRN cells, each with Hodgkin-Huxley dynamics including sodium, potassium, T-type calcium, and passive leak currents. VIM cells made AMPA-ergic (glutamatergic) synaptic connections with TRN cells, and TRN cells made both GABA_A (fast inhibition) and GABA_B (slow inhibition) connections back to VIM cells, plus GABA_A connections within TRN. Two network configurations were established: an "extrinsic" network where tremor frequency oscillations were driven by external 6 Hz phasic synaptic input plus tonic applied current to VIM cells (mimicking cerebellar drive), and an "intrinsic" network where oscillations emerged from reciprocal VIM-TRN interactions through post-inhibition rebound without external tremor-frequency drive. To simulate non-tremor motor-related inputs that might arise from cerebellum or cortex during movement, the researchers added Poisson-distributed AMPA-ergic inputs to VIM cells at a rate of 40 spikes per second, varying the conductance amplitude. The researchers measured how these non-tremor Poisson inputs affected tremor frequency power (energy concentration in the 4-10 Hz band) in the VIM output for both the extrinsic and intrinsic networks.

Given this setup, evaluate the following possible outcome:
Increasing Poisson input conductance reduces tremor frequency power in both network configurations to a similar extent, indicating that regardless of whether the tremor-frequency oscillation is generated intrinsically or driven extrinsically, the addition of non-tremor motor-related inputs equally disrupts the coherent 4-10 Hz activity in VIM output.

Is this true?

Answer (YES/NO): NO